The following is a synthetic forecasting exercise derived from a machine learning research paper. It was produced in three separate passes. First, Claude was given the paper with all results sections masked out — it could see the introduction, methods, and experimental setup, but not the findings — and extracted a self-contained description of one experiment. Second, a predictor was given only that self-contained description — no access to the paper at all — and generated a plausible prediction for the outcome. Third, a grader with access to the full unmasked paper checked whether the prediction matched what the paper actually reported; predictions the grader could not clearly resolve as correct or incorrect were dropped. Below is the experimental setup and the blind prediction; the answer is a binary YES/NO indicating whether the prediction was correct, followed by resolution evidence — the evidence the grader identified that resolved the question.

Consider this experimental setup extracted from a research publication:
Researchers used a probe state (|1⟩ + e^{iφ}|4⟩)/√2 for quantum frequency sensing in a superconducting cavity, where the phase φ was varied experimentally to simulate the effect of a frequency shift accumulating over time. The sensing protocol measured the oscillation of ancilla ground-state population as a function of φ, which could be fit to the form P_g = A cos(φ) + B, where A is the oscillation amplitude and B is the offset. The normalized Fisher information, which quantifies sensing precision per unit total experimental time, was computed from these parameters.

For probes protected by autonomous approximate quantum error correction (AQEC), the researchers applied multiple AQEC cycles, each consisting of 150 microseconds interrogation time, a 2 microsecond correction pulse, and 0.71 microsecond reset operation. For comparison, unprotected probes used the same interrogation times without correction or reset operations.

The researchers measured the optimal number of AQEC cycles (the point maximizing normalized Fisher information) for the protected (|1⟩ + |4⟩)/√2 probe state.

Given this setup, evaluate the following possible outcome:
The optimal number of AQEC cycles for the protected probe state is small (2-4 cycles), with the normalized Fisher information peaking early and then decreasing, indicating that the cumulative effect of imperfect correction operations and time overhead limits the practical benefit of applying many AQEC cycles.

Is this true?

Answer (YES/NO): YES